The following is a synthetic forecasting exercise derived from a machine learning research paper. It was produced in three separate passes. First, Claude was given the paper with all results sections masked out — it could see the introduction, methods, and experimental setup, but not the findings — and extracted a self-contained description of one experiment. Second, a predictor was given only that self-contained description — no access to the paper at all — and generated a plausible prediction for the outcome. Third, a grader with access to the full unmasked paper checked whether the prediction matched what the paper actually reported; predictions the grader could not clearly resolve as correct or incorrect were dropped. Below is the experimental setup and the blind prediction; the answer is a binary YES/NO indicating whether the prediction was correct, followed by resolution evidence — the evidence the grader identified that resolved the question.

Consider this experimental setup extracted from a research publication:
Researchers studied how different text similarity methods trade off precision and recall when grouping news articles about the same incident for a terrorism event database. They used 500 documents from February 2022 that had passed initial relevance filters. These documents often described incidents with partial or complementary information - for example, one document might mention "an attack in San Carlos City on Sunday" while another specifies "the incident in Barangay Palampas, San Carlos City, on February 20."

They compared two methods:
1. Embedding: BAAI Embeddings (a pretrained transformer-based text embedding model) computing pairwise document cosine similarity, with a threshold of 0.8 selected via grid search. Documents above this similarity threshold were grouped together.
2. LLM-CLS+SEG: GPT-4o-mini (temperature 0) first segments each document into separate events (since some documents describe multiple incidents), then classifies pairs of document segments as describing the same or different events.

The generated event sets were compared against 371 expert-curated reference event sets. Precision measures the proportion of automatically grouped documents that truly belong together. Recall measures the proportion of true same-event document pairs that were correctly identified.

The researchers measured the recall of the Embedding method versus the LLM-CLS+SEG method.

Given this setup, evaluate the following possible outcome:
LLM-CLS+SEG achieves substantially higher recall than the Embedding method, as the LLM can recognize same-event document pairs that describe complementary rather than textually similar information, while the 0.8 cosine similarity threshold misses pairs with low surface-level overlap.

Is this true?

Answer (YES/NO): YES